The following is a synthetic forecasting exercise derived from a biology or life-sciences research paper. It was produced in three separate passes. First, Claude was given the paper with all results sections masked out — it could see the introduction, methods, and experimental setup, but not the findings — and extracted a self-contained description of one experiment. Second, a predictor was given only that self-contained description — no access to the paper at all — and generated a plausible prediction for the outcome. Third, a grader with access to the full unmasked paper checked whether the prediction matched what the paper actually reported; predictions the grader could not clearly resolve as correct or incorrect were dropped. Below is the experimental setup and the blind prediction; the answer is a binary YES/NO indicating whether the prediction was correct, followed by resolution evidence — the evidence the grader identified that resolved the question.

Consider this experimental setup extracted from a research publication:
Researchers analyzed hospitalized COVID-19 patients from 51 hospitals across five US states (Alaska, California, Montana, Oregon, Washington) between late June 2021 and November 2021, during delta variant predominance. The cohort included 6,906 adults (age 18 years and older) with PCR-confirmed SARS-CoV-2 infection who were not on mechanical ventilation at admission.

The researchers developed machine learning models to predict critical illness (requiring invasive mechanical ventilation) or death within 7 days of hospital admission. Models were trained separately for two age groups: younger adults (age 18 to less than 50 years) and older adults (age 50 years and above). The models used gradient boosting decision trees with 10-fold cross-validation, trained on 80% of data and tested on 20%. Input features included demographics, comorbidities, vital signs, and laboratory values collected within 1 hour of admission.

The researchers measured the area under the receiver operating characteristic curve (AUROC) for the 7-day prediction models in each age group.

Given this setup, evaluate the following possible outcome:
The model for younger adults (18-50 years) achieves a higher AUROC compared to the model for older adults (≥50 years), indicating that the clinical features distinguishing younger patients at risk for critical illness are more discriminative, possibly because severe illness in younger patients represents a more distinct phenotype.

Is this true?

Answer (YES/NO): NO